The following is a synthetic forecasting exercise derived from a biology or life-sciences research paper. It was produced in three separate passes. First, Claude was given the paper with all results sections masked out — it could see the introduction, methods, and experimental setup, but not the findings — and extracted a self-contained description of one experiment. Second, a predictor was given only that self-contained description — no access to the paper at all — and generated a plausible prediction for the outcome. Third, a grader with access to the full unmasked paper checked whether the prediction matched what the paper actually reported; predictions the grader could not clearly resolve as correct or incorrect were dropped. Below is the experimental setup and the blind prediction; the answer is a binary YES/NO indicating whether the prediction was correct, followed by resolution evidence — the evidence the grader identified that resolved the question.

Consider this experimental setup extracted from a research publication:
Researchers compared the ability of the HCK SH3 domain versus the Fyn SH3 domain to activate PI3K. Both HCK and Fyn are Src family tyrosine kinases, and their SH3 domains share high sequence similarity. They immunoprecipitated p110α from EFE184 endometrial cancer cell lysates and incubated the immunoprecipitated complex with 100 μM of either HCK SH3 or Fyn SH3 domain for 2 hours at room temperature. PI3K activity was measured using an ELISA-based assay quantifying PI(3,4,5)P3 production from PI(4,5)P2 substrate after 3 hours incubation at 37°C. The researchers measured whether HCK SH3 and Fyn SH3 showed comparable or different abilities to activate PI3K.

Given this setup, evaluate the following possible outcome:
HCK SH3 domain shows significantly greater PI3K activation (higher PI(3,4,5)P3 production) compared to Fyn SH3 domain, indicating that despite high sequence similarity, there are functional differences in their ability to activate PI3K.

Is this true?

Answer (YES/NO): NO